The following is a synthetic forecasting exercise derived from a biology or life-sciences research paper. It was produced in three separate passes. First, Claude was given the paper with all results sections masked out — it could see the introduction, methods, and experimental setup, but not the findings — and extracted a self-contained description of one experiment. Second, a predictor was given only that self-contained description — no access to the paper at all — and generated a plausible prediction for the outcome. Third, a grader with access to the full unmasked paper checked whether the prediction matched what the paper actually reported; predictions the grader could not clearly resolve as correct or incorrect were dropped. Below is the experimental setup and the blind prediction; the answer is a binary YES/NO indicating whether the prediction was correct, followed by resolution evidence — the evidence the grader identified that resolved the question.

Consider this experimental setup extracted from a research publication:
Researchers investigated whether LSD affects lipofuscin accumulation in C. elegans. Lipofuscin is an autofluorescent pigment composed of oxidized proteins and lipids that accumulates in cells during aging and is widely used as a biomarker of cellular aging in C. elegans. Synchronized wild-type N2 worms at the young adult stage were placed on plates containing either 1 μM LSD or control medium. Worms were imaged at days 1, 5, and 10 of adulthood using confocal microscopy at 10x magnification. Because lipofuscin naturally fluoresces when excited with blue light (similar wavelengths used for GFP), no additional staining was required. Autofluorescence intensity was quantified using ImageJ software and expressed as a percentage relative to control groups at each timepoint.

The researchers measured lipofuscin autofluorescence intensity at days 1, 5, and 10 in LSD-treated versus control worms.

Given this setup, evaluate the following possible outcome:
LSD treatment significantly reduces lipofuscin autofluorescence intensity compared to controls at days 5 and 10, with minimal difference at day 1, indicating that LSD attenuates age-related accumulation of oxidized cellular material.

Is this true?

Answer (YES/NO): NO